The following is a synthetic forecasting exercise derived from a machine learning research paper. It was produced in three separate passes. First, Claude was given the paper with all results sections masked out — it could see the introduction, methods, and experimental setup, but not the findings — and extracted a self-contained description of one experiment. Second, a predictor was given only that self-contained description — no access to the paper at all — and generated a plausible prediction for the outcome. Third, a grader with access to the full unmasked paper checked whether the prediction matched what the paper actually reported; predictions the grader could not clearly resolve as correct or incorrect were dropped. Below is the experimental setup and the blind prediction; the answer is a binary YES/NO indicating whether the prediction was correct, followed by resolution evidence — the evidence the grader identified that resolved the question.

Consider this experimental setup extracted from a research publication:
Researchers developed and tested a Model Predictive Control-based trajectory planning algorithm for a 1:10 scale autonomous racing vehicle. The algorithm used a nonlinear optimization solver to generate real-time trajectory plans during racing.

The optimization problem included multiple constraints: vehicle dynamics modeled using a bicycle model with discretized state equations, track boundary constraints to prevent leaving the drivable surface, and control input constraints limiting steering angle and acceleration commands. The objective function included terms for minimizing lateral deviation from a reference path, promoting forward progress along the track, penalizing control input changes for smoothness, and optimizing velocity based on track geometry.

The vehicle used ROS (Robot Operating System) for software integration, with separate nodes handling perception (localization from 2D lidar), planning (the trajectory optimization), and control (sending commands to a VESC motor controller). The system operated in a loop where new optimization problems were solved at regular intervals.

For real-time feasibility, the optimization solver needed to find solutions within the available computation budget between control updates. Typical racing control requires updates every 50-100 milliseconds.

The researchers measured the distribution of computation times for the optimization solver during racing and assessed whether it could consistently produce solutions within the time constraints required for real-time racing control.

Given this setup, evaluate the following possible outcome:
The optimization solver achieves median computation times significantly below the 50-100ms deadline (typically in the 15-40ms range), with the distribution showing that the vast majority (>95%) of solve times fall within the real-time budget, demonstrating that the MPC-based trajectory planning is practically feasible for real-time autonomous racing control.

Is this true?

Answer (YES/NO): NO